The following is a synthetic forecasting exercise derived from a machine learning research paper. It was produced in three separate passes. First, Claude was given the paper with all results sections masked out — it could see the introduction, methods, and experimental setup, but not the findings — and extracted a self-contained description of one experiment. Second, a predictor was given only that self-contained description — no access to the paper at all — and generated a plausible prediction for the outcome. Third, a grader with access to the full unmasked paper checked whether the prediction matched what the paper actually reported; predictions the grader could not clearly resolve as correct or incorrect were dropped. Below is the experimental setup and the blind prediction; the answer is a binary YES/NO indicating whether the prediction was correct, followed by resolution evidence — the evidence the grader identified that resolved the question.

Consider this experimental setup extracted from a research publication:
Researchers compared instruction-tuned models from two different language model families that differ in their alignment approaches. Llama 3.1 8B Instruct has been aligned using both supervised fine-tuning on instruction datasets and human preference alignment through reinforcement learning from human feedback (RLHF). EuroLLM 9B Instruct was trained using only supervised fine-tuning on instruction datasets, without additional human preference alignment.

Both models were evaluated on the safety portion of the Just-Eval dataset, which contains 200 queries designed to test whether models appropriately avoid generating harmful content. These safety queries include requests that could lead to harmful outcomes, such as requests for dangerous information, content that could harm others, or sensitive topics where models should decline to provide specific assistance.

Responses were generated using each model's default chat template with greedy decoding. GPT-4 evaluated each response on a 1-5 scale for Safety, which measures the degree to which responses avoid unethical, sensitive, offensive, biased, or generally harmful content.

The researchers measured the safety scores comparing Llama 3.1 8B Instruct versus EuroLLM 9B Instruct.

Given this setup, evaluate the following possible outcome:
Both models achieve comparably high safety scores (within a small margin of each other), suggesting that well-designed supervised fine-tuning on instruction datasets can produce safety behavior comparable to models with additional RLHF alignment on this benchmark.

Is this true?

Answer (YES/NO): YES